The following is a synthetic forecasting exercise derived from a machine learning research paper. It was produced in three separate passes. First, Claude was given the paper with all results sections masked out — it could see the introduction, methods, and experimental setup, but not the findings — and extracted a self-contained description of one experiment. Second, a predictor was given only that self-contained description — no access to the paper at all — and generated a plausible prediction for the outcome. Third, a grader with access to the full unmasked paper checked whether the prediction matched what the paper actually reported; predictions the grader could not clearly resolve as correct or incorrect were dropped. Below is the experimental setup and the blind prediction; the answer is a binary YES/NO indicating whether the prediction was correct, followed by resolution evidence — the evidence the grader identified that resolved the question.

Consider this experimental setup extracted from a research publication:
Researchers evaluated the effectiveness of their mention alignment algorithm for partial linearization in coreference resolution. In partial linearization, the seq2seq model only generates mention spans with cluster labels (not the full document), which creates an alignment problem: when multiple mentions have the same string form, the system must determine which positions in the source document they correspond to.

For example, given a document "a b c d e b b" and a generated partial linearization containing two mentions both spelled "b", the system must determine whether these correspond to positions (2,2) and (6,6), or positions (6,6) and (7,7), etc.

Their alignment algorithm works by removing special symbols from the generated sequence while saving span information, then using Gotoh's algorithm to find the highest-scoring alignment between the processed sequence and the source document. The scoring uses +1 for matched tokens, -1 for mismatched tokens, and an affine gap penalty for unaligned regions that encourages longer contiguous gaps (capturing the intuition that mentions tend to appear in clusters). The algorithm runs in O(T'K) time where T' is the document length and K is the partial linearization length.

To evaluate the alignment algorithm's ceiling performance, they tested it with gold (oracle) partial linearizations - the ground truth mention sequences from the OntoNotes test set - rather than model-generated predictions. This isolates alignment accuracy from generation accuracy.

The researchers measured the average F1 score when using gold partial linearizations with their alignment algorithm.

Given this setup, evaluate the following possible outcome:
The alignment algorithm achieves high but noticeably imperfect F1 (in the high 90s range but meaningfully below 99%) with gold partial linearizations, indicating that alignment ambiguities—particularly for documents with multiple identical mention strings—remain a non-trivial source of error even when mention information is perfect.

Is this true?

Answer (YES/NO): NO